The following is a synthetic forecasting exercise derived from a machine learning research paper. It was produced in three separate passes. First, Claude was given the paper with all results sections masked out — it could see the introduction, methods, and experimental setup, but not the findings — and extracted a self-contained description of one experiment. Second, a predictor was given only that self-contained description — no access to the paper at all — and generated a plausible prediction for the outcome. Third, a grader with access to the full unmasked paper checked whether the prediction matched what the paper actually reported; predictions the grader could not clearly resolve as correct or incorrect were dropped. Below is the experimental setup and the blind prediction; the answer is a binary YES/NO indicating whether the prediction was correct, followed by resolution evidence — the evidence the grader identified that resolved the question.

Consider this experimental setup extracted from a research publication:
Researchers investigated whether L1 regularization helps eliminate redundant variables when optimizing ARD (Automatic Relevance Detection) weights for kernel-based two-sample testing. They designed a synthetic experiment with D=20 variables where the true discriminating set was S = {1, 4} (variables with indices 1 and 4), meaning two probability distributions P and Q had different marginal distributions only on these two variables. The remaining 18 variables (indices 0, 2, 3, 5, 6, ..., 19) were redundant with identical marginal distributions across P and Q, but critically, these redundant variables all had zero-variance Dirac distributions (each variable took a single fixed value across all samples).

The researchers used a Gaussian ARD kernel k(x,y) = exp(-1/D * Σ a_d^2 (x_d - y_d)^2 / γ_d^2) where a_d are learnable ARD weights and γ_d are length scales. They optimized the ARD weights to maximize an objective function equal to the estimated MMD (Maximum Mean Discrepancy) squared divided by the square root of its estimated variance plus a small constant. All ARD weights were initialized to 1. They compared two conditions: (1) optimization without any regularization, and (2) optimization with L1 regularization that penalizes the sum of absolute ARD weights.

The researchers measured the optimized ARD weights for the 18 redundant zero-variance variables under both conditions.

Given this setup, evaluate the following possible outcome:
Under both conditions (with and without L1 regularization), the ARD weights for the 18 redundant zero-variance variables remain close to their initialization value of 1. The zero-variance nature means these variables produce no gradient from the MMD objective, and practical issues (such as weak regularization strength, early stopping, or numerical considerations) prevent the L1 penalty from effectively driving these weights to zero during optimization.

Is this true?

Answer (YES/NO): NO